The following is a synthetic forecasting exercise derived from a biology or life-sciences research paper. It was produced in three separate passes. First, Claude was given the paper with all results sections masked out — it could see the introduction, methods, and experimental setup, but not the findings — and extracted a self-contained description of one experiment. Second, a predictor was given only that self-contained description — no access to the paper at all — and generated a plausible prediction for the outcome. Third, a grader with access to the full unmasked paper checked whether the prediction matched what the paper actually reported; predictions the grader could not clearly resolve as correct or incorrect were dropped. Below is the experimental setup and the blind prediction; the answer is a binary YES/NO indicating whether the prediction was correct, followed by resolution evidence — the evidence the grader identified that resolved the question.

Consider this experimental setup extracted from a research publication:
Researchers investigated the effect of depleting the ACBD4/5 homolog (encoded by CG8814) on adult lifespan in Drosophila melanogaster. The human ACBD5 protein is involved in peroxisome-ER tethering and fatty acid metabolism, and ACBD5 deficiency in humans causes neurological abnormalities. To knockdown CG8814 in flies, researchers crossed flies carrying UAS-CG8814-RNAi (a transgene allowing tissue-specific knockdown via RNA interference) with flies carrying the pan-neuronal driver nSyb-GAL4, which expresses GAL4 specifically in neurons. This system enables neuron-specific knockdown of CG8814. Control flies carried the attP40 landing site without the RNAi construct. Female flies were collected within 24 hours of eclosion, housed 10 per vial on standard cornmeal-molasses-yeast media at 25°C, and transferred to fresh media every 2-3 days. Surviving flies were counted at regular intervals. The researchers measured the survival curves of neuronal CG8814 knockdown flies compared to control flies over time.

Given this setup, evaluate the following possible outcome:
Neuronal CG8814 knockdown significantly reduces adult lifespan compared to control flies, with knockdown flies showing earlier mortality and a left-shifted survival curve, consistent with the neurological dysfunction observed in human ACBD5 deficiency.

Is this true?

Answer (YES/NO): YES